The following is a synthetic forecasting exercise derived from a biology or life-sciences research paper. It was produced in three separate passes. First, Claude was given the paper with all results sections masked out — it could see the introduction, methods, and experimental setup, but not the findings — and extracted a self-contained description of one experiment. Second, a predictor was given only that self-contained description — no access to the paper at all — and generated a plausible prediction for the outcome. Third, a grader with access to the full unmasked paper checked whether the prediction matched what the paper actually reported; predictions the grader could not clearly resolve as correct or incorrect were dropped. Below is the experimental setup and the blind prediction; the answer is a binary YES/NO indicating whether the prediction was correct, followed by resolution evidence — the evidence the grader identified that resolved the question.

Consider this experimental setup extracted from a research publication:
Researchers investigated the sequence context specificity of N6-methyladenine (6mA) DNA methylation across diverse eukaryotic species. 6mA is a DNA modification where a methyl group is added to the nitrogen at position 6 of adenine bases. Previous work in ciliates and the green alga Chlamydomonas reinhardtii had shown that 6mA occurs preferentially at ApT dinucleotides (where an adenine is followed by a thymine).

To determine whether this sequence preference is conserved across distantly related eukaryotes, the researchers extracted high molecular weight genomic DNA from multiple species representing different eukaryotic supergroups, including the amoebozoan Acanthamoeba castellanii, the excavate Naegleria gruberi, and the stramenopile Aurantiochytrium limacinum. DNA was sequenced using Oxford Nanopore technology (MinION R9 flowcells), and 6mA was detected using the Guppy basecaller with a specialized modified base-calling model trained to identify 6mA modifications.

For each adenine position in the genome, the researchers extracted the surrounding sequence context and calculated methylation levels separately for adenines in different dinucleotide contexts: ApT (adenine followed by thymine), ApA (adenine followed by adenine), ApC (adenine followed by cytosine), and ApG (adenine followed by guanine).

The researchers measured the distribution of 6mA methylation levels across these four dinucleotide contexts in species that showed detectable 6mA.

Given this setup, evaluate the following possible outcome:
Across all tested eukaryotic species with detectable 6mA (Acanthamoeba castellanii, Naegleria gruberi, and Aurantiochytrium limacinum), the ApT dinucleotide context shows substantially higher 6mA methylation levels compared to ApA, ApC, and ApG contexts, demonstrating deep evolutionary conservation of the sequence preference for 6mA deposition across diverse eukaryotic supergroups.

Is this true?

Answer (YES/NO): YES